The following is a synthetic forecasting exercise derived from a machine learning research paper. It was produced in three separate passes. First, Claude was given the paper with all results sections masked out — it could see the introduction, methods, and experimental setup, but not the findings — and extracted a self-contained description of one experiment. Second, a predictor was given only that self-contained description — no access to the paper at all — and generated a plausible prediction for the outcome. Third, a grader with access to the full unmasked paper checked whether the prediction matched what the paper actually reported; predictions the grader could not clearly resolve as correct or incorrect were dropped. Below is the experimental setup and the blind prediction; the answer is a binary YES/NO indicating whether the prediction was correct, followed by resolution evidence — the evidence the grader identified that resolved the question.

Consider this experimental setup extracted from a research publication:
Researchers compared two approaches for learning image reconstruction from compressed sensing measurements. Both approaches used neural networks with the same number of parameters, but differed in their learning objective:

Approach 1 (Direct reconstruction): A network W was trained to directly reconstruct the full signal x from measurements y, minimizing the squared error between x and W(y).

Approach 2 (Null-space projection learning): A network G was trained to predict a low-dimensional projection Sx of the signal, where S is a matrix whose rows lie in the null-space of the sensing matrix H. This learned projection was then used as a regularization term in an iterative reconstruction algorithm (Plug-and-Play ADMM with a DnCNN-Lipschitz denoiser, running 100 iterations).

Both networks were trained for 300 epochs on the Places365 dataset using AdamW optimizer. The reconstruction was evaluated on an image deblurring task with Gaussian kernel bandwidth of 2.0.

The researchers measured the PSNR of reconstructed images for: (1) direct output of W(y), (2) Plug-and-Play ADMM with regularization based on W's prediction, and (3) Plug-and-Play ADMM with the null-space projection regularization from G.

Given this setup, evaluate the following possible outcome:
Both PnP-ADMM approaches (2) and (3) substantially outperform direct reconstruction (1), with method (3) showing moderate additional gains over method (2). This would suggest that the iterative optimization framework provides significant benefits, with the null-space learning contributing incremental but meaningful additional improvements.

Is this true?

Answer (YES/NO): NO